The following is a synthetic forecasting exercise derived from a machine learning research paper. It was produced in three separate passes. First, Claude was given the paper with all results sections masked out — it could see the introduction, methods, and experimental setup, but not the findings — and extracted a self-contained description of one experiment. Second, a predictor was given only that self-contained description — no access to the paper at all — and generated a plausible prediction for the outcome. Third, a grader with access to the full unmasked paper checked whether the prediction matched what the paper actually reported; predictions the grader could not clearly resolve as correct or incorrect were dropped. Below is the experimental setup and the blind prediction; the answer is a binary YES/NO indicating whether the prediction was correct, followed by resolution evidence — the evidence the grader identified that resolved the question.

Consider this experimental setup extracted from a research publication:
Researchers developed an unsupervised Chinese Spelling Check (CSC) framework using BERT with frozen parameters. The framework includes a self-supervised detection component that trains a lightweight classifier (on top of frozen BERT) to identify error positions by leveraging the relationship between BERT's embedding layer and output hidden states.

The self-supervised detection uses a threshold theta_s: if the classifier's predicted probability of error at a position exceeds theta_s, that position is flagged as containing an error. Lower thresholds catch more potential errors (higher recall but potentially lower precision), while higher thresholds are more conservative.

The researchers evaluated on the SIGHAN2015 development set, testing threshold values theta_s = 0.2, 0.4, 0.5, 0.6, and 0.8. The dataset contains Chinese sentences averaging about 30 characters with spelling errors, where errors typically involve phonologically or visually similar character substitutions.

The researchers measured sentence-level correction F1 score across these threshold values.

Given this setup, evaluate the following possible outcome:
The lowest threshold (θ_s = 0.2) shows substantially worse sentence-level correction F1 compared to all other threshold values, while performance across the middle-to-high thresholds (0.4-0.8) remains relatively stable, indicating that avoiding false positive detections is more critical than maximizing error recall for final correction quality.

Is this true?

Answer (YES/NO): NO